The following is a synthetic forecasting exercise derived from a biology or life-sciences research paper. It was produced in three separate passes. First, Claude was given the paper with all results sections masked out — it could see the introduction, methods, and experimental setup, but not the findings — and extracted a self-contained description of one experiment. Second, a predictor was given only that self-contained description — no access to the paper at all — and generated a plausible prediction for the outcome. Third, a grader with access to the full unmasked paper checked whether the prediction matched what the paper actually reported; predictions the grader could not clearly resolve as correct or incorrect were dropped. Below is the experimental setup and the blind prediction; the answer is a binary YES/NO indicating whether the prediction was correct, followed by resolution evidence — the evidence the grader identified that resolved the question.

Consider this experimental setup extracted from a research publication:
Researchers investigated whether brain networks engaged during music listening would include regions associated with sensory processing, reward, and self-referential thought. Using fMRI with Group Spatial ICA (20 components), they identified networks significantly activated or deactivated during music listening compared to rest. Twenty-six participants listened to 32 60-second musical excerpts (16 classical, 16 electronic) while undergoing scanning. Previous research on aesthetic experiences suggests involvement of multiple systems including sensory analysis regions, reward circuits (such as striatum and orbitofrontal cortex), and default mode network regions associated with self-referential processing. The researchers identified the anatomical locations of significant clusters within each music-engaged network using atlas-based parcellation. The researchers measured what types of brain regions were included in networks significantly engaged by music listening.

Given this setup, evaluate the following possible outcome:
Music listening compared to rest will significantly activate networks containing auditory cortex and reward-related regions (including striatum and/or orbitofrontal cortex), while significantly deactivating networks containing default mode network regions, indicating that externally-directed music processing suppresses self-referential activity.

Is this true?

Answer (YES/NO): YES